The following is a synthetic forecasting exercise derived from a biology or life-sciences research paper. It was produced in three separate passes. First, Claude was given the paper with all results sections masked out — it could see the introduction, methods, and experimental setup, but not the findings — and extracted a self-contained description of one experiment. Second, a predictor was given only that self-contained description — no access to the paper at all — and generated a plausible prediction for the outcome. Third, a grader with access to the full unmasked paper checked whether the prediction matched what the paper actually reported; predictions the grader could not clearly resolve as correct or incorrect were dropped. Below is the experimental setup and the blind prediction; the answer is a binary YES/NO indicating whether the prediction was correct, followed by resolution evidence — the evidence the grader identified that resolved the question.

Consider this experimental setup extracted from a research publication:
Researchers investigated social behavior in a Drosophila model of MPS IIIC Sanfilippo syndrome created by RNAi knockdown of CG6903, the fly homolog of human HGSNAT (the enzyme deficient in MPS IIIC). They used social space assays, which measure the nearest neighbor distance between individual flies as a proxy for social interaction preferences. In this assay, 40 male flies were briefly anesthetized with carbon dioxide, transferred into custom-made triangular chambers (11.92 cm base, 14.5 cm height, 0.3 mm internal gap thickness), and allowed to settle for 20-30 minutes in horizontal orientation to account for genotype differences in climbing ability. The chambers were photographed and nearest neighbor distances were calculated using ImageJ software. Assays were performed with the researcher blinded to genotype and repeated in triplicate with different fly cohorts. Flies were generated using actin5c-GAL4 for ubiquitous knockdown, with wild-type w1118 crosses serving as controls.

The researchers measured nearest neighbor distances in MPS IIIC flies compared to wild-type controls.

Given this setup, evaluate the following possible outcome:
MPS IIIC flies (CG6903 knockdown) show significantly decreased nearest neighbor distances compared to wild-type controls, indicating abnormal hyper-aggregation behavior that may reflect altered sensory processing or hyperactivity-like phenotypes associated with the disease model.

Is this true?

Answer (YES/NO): NO